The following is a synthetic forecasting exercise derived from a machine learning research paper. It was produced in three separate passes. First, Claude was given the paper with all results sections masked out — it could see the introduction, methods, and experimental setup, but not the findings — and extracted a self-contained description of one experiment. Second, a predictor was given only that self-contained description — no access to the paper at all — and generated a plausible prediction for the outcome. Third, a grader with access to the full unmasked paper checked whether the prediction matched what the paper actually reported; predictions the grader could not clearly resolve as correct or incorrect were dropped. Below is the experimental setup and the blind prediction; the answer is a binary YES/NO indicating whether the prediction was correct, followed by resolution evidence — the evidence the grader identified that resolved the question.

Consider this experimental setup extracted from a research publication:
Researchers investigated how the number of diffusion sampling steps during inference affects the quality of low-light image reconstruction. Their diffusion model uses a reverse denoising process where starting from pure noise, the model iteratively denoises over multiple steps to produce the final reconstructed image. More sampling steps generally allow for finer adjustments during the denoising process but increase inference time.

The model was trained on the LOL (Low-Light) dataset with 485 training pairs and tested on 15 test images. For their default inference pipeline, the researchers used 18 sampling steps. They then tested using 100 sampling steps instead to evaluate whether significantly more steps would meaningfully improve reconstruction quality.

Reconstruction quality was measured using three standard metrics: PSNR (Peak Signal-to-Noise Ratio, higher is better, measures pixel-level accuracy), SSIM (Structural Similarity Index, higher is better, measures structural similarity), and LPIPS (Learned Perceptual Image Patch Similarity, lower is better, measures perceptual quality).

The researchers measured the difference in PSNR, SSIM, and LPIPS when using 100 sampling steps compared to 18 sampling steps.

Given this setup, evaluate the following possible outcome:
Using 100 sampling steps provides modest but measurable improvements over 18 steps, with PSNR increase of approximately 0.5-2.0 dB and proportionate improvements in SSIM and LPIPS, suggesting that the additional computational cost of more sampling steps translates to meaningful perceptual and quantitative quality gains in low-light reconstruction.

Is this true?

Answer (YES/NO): NO